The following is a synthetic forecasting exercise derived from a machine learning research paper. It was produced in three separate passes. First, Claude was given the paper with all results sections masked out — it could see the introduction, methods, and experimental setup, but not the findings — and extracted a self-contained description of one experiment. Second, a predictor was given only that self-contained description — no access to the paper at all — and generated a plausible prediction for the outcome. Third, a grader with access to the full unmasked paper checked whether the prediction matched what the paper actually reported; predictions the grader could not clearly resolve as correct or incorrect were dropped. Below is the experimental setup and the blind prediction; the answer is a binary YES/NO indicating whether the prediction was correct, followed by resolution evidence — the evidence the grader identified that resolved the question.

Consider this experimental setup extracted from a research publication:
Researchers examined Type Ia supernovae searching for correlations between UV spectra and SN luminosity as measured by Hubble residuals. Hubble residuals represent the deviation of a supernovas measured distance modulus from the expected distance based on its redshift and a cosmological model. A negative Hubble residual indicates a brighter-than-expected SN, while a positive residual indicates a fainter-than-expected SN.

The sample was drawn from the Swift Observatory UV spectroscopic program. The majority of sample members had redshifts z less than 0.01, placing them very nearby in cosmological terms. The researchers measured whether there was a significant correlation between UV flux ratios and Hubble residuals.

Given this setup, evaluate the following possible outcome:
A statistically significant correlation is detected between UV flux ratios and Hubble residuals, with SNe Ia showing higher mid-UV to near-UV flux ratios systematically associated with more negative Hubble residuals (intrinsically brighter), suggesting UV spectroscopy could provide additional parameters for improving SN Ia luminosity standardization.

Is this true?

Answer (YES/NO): NO